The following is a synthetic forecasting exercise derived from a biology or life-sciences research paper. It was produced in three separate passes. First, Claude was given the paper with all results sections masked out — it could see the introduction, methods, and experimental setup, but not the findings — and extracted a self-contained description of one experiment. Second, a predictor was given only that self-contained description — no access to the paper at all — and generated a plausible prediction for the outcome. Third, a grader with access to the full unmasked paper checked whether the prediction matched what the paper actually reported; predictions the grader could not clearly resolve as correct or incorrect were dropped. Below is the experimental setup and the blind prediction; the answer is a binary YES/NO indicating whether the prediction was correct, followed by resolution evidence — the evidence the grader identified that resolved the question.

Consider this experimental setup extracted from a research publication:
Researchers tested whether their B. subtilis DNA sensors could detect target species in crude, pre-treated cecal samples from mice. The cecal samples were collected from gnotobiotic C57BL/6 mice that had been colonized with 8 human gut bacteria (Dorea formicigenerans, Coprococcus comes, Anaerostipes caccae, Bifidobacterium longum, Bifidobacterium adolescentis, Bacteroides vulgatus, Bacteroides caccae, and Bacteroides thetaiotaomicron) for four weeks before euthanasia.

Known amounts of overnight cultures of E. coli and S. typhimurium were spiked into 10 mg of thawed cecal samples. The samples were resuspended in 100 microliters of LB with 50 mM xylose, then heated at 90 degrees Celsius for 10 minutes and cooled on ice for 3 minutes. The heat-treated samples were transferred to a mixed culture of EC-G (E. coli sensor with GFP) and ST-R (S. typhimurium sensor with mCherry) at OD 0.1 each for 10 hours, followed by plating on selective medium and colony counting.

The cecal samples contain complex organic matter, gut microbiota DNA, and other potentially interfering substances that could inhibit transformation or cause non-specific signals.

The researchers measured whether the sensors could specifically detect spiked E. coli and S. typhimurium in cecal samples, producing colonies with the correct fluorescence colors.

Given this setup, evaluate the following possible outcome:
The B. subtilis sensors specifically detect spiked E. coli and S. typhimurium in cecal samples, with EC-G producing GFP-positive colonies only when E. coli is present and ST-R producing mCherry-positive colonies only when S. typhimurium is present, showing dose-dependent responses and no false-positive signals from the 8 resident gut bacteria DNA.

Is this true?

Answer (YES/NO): NO